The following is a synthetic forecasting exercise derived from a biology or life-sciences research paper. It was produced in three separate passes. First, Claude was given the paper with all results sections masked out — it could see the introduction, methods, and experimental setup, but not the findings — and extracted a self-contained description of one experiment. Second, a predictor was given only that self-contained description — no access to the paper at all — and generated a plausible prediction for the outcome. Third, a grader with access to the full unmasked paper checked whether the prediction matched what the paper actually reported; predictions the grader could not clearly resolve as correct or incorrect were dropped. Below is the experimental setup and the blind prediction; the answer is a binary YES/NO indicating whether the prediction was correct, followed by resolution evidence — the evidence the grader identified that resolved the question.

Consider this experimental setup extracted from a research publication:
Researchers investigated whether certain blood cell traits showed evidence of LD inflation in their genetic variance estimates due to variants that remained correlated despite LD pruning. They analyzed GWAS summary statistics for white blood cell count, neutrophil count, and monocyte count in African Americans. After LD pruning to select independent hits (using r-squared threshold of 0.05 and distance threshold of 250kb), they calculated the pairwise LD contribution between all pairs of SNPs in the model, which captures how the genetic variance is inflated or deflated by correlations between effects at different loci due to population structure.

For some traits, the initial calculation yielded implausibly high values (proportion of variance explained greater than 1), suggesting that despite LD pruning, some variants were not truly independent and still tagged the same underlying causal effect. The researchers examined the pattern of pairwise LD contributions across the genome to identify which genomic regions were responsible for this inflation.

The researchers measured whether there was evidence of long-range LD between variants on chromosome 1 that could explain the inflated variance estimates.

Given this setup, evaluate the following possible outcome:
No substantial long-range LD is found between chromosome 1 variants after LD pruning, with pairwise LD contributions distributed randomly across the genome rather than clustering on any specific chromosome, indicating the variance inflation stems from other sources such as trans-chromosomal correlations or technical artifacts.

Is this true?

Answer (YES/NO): NO